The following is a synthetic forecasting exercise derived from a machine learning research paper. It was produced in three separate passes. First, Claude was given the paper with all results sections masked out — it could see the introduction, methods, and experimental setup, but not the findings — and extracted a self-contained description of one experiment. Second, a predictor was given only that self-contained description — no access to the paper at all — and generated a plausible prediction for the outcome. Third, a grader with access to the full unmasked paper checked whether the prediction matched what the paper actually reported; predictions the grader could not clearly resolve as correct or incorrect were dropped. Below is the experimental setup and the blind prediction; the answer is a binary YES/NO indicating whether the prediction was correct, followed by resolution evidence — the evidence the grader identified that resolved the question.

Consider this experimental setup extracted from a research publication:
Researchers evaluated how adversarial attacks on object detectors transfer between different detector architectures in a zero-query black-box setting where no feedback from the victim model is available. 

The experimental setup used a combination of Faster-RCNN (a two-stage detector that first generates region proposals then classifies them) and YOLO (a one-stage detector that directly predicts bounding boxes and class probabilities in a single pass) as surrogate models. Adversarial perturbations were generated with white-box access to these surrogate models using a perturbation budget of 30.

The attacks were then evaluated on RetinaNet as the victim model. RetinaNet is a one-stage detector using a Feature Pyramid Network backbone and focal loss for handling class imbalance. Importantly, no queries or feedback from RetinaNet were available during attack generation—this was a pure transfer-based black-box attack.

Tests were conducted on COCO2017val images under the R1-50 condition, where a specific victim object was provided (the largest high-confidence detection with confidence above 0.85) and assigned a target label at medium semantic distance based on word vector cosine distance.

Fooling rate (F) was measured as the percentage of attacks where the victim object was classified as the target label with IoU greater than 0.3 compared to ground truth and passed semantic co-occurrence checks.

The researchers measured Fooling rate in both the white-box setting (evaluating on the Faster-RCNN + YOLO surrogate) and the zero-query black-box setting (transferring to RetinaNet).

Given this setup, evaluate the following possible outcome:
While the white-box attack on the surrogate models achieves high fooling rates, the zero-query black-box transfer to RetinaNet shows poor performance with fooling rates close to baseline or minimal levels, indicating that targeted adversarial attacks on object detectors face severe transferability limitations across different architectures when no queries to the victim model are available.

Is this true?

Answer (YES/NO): NO